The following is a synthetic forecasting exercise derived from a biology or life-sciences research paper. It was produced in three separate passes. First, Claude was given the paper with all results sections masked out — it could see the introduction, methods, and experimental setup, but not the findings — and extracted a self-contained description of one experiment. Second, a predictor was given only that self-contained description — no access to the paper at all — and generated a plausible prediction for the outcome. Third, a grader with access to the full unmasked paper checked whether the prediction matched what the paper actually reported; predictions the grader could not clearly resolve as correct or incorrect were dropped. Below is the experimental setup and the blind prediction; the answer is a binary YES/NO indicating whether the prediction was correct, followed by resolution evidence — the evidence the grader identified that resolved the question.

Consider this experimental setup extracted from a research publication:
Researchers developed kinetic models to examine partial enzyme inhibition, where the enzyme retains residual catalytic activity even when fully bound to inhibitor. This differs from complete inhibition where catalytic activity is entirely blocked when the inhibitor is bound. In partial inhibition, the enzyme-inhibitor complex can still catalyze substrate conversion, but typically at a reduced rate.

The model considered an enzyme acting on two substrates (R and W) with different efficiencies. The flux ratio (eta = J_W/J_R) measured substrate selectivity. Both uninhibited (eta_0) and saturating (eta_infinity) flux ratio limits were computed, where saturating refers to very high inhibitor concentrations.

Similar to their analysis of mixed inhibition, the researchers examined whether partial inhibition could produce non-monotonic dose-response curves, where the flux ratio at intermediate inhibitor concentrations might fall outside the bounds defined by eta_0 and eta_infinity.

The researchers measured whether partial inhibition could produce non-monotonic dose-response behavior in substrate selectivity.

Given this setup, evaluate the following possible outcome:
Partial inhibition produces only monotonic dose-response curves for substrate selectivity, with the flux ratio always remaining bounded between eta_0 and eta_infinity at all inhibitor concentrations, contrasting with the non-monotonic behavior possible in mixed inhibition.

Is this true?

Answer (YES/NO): NO